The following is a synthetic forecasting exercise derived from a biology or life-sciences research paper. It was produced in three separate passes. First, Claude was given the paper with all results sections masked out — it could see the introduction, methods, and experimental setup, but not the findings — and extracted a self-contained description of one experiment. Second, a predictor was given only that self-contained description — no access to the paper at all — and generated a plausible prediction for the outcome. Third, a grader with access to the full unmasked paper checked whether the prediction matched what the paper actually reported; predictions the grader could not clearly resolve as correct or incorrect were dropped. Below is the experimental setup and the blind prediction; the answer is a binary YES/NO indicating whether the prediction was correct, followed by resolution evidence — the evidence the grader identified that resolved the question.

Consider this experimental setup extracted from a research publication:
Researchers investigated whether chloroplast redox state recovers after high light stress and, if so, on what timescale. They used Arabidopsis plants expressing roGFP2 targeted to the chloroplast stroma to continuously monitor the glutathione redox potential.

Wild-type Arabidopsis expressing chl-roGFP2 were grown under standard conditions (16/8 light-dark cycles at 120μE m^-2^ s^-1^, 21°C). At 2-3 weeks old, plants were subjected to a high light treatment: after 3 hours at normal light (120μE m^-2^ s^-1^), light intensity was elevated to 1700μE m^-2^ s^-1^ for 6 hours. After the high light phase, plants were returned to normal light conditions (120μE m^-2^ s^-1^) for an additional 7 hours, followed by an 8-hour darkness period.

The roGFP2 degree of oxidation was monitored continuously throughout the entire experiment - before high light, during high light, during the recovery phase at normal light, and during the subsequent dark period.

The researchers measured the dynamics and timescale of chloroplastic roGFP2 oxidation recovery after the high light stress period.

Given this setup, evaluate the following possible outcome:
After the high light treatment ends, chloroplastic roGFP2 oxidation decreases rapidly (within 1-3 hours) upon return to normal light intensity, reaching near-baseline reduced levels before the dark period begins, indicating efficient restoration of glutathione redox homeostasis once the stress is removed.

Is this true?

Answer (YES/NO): NO